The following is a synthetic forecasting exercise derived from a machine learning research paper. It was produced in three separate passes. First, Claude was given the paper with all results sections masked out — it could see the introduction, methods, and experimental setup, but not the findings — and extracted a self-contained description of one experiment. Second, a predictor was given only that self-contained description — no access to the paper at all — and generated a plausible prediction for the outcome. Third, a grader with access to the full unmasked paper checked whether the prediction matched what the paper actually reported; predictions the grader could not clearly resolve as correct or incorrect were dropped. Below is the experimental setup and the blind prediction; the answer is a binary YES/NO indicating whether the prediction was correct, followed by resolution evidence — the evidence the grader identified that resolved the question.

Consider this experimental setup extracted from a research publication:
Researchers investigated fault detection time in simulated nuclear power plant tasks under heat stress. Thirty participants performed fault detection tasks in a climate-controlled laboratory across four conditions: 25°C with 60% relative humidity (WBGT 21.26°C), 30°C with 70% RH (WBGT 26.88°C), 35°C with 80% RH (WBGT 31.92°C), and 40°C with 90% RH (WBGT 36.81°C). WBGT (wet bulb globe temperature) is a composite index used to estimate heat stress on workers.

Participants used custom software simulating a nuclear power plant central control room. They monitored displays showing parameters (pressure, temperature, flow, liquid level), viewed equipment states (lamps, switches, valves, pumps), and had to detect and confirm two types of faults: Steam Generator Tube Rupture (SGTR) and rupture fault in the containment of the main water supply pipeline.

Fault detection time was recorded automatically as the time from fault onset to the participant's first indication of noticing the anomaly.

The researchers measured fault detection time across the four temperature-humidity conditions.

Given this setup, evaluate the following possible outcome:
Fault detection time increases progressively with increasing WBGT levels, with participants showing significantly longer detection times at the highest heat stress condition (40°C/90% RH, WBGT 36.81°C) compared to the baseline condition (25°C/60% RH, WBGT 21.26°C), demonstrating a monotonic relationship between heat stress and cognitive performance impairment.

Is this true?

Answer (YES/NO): NO